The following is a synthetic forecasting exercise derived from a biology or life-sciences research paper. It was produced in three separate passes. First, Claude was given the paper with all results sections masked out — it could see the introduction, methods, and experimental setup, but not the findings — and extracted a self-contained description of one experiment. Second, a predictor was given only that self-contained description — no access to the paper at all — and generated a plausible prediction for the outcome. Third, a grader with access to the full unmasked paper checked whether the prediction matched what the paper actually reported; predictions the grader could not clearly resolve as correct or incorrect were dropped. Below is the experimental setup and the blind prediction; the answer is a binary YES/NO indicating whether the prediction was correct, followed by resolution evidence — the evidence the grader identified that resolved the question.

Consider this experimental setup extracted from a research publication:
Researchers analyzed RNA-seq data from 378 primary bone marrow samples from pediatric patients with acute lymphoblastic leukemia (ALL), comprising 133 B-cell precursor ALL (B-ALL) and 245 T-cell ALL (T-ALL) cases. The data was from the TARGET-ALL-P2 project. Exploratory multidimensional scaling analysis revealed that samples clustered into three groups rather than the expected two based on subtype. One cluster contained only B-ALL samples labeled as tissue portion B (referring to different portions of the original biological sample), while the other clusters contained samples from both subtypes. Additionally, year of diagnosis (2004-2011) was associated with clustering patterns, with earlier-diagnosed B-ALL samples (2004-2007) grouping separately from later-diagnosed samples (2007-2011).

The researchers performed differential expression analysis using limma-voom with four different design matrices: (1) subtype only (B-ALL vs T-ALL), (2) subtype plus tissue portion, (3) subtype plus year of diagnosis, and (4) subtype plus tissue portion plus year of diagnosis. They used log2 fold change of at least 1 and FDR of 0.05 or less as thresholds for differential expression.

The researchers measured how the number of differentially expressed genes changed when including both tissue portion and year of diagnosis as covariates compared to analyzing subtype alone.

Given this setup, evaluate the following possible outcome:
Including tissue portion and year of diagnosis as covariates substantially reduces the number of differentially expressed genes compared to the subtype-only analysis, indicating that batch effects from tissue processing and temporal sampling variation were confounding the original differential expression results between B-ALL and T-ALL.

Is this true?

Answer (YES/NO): YES